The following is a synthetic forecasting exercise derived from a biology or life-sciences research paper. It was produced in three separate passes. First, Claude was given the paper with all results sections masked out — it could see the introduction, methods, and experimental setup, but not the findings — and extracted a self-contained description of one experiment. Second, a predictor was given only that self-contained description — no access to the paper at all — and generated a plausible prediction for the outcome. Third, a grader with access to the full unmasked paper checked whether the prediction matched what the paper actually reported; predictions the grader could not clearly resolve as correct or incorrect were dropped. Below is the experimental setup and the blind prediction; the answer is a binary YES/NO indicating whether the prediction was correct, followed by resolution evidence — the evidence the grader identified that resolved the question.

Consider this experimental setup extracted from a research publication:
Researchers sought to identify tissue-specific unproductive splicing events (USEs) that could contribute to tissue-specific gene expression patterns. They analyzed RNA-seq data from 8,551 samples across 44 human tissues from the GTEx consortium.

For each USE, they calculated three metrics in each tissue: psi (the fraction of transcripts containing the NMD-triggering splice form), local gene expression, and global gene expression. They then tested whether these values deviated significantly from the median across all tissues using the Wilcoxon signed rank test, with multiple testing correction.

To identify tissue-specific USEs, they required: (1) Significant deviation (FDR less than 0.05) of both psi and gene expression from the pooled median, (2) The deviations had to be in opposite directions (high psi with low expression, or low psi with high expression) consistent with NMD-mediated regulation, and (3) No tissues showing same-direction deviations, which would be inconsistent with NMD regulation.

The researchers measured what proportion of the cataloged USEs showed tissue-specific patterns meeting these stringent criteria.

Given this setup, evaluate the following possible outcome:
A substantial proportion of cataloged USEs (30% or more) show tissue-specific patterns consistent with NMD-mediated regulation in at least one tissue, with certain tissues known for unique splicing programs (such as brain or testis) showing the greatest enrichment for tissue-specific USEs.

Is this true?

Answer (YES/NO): NO